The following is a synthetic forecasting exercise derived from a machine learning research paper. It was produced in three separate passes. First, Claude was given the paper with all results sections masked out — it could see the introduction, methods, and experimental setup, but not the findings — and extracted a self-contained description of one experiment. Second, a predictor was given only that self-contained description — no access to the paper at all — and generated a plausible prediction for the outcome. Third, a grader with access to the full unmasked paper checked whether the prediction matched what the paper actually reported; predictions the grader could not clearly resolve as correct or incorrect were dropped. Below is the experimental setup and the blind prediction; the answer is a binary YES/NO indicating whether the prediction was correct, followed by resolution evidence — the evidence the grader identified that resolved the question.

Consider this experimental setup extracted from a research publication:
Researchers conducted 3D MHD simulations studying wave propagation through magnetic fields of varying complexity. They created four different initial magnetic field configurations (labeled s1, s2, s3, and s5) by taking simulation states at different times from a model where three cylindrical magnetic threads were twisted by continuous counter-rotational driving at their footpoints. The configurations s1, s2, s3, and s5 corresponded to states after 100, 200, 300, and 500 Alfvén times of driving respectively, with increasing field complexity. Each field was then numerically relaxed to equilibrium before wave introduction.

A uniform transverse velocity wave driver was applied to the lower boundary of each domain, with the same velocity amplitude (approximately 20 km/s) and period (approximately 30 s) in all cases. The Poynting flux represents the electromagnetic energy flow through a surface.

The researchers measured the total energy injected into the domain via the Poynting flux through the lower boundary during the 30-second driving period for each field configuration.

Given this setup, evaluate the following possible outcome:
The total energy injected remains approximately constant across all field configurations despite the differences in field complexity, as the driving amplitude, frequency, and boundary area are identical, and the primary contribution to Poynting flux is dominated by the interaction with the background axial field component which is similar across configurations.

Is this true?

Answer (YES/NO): NO